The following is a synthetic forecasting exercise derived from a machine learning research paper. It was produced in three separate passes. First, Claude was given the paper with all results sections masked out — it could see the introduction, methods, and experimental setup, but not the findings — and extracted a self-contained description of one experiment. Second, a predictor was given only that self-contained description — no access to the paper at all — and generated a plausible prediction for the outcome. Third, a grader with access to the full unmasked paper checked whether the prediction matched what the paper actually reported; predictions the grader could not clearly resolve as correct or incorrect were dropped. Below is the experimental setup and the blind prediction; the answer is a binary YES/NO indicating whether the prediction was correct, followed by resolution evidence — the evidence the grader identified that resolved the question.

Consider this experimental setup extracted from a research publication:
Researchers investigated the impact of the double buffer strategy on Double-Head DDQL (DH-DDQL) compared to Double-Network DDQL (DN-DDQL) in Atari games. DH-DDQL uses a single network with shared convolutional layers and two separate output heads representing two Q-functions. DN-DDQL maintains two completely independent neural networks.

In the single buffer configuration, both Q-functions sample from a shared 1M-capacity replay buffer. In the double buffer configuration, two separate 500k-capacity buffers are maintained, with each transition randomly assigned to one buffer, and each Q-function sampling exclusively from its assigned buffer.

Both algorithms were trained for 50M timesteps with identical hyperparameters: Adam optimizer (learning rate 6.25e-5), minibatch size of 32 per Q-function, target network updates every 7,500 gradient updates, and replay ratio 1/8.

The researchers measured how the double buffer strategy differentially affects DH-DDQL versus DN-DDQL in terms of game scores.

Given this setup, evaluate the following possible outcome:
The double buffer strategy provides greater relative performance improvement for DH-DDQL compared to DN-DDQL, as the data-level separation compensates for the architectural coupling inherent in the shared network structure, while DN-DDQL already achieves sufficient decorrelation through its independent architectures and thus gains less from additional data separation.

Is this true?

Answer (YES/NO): NO